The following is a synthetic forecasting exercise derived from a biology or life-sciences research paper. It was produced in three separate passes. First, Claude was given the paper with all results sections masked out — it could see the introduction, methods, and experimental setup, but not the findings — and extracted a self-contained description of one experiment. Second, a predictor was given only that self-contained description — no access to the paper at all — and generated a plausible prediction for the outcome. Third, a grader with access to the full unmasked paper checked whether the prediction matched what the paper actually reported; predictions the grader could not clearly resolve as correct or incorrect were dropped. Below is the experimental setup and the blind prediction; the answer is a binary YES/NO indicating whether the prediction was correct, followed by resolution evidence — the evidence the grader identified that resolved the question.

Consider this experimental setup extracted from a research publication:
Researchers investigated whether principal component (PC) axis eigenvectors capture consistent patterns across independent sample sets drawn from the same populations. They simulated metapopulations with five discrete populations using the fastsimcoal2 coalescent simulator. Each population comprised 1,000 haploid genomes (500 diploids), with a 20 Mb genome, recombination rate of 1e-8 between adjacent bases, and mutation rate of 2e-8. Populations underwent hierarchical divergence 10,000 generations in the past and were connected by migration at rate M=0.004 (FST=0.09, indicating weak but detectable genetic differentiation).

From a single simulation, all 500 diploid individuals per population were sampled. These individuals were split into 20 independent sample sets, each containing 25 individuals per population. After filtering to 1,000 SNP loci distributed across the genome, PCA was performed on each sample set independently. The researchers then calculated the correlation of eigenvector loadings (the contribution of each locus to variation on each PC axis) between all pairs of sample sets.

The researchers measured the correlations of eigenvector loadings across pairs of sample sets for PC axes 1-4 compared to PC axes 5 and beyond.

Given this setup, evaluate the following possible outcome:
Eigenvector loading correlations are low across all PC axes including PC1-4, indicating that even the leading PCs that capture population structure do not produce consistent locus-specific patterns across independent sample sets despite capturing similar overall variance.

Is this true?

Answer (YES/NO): NO